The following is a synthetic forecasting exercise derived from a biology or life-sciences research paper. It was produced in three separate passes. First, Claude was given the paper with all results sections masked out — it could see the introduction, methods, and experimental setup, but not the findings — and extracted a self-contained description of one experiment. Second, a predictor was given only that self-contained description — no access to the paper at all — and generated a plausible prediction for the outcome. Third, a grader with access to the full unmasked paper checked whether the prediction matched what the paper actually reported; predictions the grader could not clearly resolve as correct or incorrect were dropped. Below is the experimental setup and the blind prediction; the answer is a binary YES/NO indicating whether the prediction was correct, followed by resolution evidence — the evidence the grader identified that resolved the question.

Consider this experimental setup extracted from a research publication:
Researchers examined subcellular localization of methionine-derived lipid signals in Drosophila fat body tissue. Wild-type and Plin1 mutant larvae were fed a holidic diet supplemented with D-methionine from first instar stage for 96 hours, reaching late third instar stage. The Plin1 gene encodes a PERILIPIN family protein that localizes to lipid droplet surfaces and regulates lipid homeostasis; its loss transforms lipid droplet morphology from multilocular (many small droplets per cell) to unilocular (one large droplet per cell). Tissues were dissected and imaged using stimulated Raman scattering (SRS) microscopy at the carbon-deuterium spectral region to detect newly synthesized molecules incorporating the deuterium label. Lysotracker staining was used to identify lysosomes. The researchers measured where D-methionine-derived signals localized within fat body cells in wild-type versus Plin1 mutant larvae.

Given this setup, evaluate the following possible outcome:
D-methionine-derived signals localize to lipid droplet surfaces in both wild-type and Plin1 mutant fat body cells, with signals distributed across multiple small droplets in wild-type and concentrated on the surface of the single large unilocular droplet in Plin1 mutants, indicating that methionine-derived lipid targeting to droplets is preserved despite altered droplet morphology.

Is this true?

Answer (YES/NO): NO